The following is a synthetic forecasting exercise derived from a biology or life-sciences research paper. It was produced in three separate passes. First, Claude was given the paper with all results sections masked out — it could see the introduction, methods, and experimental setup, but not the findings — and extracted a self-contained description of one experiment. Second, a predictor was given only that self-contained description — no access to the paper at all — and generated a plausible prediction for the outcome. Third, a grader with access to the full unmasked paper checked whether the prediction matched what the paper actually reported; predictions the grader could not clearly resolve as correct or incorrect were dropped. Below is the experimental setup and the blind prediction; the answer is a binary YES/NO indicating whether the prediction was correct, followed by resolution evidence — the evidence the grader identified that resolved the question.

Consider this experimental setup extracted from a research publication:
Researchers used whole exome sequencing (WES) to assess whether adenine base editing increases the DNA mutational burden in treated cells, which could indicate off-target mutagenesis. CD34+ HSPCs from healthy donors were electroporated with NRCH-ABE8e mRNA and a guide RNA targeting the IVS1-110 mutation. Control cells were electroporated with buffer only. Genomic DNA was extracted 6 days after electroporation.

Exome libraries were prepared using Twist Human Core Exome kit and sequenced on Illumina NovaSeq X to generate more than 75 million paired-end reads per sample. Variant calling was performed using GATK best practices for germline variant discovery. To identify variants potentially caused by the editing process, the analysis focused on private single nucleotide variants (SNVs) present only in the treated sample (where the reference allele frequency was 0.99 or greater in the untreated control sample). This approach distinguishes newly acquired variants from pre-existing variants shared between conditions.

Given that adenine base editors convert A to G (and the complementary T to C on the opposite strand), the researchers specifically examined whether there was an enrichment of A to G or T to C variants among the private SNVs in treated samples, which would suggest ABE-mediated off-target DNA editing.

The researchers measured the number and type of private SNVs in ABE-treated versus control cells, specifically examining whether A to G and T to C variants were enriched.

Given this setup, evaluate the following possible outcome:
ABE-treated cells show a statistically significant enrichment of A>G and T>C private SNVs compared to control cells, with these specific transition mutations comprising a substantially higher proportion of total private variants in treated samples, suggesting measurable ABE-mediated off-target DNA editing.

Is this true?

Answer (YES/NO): NO